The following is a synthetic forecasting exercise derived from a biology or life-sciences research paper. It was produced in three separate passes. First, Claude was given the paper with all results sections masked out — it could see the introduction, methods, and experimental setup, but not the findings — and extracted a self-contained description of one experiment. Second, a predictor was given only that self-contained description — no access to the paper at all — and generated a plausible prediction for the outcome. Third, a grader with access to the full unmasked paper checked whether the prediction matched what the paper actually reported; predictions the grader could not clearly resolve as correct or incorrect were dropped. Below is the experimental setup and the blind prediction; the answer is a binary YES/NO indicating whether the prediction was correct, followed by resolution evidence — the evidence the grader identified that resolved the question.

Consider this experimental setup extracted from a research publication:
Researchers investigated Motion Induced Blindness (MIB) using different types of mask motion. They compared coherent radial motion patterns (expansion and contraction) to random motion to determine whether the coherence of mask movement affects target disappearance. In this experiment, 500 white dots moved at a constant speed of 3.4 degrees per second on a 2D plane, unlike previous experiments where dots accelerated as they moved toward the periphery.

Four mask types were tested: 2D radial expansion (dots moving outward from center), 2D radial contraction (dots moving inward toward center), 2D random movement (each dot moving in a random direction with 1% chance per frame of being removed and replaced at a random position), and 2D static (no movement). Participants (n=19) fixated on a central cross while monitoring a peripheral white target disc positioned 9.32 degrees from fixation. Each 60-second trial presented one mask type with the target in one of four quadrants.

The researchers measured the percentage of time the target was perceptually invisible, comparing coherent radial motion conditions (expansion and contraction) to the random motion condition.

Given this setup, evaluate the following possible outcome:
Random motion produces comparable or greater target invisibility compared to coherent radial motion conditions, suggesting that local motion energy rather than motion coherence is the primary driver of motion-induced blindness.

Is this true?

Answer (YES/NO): YES